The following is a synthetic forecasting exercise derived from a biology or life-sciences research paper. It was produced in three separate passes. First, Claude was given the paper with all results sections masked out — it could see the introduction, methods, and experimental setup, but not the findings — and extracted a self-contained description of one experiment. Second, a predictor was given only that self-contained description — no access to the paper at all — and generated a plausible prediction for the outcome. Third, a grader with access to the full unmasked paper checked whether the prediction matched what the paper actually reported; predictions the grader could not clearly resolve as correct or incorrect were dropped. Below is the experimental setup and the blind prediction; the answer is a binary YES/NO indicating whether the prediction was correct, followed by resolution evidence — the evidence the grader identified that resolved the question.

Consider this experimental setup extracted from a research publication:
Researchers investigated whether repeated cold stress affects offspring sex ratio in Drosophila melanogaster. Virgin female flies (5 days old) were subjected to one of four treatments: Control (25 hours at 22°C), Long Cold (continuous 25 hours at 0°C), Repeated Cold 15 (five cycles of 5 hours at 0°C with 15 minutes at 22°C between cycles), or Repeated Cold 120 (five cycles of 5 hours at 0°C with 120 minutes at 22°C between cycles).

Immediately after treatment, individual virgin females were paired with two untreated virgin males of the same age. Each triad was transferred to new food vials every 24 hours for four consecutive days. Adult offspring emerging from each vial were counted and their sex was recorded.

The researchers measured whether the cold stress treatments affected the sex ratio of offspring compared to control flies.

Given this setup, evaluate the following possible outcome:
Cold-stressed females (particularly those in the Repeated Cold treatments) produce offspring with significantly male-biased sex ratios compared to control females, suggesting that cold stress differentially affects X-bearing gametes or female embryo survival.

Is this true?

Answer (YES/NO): NO